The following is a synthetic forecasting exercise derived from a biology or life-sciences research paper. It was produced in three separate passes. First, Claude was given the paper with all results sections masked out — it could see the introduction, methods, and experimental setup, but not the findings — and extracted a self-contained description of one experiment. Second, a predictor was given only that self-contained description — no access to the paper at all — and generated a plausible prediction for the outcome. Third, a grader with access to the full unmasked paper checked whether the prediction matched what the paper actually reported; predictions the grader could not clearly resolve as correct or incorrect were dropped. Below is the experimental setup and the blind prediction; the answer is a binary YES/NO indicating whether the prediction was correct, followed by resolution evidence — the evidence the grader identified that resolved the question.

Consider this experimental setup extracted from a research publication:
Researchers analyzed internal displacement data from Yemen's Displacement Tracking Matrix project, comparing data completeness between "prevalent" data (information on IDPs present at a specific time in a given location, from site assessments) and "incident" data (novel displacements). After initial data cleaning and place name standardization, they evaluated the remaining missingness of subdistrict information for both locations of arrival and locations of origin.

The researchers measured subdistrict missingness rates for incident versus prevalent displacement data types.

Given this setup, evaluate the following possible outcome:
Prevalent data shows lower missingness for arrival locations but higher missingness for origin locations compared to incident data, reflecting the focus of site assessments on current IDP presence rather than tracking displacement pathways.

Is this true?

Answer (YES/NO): NO